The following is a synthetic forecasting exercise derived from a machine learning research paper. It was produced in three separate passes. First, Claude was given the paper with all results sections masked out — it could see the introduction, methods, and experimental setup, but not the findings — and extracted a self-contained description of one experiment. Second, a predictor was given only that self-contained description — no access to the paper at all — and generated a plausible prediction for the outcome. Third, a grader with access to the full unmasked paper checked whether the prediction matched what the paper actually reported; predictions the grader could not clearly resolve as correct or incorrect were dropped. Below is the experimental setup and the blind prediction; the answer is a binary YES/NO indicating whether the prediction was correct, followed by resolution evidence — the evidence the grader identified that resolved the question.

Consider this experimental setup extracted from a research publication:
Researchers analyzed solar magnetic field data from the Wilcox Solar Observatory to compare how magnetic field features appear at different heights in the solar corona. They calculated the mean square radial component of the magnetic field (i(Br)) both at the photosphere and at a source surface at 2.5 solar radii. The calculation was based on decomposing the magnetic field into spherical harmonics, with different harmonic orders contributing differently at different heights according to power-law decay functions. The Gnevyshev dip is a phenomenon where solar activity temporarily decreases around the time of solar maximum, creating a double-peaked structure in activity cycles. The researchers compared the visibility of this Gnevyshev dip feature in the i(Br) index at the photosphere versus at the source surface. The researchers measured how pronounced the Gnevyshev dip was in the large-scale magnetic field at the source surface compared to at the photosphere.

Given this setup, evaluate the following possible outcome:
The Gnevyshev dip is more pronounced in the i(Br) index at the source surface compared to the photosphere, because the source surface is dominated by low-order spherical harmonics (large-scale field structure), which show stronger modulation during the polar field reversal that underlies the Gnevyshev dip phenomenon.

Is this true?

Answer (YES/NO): YES